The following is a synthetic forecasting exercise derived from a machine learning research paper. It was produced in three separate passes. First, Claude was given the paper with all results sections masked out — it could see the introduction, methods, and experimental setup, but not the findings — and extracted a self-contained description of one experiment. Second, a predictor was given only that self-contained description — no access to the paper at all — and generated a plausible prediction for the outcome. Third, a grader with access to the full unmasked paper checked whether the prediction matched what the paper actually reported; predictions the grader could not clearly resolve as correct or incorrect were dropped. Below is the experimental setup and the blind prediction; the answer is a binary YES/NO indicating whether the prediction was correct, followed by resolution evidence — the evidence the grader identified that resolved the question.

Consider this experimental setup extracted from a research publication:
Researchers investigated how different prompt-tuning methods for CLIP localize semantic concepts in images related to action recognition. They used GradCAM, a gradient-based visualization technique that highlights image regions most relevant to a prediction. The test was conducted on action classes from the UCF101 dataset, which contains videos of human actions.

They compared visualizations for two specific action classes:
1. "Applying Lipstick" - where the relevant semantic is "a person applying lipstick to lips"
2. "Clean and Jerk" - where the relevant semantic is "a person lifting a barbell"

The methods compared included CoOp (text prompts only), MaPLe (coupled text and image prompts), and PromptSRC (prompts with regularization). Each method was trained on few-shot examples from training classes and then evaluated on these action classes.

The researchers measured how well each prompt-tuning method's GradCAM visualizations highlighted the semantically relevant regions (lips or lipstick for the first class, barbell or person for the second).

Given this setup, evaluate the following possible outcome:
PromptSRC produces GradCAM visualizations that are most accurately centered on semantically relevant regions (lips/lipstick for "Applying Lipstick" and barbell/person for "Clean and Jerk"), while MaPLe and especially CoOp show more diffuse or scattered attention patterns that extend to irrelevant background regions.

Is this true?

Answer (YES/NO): NO